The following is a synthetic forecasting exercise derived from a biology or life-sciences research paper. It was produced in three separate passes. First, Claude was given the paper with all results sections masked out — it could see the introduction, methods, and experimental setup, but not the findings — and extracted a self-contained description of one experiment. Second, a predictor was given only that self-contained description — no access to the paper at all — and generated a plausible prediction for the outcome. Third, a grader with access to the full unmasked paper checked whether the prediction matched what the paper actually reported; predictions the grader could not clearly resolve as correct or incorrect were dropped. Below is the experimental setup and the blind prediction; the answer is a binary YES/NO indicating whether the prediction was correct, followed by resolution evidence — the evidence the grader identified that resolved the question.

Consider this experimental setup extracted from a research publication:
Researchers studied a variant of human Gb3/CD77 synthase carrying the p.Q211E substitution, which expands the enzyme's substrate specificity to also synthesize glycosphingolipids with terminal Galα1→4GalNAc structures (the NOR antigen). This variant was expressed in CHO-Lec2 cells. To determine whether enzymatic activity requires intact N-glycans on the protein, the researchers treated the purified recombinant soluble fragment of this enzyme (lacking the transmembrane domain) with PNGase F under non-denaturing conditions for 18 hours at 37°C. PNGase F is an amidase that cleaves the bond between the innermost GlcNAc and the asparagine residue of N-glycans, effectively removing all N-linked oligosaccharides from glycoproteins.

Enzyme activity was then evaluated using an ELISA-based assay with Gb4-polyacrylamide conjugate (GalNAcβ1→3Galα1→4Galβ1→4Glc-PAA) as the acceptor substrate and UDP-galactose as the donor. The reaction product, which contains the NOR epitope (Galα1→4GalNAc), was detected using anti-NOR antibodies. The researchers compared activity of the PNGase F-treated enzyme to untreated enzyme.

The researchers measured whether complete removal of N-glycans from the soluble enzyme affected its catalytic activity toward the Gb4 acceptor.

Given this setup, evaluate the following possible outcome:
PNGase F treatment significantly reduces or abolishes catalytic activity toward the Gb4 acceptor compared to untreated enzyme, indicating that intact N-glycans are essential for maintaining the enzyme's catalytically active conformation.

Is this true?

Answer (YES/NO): YES